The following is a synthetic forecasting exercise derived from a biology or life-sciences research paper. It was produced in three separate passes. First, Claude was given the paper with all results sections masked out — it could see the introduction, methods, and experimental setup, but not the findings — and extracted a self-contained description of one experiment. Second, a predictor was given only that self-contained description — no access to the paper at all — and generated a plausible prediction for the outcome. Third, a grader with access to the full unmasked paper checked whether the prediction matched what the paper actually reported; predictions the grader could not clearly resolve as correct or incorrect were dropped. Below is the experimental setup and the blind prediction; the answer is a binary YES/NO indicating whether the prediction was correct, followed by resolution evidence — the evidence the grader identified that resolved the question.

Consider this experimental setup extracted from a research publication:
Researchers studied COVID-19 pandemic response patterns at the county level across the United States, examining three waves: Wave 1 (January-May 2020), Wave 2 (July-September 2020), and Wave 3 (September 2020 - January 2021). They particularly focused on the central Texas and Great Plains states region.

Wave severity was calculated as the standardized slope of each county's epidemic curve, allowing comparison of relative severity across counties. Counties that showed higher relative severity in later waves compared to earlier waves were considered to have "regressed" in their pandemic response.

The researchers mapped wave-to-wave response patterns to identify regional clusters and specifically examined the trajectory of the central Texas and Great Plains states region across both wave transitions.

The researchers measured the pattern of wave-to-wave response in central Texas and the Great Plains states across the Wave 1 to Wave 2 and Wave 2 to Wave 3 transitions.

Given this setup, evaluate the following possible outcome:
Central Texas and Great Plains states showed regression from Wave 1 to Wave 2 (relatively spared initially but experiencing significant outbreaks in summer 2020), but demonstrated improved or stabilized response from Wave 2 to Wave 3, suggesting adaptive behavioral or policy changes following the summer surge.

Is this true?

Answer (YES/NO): NO